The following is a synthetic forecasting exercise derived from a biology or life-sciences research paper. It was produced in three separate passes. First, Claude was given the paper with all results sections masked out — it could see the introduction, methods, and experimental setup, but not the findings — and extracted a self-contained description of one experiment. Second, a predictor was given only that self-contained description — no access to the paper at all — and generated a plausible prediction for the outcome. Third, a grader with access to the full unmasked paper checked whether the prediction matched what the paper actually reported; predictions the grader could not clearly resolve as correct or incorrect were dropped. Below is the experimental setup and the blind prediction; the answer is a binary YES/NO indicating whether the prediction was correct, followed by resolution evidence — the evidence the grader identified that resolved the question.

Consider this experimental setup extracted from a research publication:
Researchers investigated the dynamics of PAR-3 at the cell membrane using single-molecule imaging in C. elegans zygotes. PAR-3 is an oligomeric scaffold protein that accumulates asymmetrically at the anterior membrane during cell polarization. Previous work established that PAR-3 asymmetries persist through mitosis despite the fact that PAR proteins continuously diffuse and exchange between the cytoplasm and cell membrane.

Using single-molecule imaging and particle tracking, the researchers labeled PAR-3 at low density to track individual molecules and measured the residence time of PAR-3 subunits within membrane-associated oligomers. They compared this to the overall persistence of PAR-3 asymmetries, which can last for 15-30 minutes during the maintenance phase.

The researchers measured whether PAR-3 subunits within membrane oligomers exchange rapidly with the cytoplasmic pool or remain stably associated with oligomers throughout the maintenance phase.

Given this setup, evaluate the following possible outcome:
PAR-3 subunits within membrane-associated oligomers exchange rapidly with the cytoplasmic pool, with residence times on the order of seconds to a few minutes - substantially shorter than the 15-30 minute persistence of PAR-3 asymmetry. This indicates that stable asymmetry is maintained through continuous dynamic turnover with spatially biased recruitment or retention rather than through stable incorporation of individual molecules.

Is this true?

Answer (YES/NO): YES